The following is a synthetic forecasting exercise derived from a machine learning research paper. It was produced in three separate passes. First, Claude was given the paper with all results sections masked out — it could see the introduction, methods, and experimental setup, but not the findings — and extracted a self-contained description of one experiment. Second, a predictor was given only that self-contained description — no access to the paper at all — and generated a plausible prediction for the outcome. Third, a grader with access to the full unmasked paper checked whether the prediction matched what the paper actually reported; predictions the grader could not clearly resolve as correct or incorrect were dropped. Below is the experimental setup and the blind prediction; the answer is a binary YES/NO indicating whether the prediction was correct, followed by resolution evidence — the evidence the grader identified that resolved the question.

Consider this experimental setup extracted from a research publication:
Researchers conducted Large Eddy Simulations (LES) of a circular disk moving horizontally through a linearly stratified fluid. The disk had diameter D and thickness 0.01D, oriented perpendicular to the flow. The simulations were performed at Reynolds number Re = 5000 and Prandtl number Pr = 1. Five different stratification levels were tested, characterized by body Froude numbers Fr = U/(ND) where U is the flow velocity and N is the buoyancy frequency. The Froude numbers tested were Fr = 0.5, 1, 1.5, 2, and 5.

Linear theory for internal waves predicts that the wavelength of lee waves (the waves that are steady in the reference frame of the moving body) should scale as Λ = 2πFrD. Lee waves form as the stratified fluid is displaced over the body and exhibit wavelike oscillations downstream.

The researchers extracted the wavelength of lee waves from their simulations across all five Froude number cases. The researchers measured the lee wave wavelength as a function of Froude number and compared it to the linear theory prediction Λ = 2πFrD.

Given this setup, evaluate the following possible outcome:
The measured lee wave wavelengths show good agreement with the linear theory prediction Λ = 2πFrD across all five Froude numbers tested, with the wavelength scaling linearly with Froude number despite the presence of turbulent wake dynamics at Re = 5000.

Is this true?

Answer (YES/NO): YES